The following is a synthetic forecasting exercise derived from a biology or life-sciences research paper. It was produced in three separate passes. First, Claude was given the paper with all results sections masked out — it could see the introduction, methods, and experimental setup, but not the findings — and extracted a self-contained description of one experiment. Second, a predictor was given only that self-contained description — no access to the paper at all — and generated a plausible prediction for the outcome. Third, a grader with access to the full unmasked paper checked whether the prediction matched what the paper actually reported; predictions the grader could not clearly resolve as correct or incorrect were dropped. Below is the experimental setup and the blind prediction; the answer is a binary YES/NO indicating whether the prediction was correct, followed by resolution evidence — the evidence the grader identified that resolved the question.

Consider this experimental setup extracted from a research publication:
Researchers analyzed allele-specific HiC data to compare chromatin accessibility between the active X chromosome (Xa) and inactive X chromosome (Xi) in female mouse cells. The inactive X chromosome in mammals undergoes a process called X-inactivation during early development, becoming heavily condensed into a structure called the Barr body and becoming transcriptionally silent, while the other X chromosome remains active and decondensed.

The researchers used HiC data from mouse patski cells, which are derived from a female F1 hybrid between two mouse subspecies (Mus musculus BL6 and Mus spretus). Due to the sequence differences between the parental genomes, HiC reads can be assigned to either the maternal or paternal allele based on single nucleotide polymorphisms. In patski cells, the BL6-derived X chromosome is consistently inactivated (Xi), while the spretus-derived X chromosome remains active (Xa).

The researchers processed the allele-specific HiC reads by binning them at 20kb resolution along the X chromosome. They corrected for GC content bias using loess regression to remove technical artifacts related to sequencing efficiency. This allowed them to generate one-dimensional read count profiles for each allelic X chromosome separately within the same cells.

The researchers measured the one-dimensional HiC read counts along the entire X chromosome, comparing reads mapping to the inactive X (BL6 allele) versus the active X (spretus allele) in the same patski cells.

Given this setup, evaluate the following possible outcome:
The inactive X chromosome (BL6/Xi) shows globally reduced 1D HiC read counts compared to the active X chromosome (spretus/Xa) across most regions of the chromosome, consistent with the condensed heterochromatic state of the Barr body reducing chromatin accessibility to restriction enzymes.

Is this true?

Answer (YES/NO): YES